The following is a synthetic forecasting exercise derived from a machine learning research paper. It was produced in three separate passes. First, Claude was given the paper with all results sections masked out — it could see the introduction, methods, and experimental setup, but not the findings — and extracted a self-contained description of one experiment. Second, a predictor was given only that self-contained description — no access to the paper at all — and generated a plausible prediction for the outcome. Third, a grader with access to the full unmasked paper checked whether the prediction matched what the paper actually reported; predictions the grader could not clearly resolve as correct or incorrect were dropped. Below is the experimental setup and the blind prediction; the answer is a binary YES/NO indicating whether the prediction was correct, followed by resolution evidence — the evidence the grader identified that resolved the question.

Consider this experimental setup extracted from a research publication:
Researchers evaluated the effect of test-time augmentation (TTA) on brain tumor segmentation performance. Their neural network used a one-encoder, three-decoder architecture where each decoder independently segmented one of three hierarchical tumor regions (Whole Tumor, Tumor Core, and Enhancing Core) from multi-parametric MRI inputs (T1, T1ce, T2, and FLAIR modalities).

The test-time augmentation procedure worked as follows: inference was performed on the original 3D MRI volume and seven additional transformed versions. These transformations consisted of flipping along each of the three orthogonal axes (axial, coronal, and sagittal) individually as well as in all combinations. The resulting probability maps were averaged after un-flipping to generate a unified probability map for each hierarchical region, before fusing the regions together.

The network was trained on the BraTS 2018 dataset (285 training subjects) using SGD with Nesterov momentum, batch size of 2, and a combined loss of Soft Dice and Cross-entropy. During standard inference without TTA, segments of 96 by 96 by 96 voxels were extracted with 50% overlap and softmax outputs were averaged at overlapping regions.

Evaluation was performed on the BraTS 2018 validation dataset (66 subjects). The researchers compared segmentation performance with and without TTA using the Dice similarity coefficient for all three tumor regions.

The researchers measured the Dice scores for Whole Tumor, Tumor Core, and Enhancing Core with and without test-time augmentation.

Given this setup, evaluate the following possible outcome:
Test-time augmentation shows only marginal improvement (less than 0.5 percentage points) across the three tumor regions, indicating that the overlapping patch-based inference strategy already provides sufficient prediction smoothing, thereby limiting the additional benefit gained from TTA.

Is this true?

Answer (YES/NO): NO